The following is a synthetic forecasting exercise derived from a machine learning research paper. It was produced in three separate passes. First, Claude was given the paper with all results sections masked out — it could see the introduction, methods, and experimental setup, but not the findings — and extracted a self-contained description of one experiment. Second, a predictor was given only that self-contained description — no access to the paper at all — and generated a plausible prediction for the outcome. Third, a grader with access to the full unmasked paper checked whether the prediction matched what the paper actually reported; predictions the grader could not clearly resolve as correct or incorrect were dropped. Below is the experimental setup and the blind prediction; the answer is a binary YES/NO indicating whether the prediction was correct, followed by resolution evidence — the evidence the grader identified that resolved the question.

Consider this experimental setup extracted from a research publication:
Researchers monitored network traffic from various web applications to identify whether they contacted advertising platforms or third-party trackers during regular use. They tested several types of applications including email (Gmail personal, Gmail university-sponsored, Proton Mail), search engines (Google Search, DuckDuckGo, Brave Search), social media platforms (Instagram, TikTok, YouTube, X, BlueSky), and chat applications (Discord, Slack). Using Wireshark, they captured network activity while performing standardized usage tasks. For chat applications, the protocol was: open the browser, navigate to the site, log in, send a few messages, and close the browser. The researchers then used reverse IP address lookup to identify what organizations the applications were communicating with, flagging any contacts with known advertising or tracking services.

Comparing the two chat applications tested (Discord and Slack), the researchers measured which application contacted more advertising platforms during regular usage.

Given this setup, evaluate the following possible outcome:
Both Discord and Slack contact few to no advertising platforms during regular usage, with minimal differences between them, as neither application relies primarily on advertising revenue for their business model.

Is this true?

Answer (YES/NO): NO